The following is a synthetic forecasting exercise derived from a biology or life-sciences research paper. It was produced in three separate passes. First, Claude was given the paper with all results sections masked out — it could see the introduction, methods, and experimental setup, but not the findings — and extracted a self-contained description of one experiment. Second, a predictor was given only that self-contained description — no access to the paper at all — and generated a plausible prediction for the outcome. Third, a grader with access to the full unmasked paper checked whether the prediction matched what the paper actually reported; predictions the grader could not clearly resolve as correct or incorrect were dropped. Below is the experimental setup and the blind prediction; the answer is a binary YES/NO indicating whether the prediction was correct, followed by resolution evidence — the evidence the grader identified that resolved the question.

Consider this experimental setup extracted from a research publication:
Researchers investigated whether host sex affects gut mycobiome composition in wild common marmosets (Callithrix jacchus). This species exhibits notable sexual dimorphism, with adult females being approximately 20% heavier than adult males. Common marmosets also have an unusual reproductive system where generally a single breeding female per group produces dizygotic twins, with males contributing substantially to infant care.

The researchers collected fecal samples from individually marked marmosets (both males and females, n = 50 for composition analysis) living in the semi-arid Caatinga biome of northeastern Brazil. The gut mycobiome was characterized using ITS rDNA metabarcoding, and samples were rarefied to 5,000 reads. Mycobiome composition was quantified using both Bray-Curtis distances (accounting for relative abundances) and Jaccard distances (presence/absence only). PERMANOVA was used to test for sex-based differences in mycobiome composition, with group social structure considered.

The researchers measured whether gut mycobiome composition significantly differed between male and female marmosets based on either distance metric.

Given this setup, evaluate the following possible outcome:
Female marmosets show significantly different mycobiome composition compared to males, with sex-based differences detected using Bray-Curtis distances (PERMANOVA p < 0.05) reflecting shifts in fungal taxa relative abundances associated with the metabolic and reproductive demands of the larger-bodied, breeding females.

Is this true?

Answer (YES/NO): NO